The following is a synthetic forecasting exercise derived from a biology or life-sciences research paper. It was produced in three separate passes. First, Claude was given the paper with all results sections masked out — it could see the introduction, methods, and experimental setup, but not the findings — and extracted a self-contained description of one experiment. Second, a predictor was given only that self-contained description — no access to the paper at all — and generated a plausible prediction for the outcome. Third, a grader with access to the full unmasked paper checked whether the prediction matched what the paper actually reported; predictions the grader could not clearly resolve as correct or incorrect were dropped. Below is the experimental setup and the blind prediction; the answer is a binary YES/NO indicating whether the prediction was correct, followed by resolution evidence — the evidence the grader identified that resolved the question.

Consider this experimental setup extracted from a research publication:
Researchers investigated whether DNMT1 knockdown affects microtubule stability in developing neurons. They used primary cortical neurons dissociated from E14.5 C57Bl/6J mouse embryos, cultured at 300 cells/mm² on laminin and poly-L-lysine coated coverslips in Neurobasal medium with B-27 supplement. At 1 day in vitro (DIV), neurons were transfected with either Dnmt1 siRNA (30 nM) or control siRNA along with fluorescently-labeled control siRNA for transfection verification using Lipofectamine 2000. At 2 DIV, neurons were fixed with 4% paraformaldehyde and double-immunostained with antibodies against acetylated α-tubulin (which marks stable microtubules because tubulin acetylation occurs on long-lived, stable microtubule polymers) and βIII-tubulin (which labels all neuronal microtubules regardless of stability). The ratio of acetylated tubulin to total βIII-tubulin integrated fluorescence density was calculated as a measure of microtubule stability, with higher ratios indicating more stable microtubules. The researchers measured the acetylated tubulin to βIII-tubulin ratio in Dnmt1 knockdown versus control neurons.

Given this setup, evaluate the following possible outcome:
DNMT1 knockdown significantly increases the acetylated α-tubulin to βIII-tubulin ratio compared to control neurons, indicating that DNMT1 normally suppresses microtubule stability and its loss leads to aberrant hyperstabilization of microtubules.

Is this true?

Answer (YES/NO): NO